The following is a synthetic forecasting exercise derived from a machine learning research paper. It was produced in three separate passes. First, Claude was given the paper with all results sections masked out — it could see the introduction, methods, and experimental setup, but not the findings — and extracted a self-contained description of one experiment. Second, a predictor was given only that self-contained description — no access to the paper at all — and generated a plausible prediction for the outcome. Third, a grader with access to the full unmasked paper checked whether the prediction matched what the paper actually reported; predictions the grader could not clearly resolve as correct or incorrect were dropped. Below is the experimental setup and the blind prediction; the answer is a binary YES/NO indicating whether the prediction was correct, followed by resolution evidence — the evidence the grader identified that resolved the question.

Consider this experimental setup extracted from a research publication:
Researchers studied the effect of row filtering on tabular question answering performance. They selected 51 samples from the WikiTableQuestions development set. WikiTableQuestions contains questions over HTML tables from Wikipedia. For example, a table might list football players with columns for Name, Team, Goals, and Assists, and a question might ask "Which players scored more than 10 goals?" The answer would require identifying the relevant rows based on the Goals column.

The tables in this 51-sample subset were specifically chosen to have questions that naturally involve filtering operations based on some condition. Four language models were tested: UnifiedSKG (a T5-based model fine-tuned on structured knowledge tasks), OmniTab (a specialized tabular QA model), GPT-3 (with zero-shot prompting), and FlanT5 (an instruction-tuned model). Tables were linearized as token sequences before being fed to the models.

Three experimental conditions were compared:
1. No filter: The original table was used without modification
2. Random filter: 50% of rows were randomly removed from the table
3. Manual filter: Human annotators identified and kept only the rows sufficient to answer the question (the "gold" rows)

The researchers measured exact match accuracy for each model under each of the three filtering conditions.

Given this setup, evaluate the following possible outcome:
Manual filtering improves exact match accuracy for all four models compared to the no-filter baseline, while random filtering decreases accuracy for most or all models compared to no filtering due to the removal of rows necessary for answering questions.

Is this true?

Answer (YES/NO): YES